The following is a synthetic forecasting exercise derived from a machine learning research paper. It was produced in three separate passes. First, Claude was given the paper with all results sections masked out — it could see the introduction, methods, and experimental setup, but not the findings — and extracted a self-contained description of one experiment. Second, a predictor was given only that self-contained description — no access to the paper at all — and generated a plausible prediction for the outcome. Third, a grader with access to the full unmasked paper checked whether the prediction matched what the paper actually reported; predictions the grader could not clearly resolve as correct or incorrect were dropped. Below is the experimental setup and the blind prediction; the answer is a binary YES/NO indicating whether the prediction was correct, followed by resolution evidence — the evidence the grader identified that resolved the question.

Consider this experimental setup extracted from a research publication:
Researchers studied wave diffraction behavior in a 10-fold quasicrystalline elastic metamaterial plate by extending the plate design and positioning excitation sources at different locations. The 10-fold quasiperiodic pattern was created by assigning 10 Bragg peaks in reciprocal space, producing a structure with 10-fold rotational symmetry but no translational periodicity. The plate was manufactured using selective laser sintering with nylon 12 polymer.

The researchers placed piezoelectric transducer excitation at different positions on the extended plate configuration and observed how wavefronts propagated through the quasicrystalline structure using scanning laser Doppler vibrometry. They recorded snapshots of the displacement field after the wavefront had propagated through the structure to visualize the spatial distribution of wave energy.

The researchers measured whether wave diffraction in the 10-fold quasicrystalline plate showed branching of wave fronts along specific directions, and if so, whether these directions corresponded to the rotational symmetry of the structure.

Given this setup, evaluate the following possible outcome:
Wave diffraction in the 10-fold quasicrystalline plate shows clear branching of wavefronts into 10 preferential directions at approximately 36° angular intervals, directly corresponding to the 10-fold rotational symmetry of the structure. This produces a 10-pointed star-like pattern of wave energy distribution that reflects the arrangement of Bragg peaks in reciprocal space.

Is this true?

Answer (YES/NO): NO